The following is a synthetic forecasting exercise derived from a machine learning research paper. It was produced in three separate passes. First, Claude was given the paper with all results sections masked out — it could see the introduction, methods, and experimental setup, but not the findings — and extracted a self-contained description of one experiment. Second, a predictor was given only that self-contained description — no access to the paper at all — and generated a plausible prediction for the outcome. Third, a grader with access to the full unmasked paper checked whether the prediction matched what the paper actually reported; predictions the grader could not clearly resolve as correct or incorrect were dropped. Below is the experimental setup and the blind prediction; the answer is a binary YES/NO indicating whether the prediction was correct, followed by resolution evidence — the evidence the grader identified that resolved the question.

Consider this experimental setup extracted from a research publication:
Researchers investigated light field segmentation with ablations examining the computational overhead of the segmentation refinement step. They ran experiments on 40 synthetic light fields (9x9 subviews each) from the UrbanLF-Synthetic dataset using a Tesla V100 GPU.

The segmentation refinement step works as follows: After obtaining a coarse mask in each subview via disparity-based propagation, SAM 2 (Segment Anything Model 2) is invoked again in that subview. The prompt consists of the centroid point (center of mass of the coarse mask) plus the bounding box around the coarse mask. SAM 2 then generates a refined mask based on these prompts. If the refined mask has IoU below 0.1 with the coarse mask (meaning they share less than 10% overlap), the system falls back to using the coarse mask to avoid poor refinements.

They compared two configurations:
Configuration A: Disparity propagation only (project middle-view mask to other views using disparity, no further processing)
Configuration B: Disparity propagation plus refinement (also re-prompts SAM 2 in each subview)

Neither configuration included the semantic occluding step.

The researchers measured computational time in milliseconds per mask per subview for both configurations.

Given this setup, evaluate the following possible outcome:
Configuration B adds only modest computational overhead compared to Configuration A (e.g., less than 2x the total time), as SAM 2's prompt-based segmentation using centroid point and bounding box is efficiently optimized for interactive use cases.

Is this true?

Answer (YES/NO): NO